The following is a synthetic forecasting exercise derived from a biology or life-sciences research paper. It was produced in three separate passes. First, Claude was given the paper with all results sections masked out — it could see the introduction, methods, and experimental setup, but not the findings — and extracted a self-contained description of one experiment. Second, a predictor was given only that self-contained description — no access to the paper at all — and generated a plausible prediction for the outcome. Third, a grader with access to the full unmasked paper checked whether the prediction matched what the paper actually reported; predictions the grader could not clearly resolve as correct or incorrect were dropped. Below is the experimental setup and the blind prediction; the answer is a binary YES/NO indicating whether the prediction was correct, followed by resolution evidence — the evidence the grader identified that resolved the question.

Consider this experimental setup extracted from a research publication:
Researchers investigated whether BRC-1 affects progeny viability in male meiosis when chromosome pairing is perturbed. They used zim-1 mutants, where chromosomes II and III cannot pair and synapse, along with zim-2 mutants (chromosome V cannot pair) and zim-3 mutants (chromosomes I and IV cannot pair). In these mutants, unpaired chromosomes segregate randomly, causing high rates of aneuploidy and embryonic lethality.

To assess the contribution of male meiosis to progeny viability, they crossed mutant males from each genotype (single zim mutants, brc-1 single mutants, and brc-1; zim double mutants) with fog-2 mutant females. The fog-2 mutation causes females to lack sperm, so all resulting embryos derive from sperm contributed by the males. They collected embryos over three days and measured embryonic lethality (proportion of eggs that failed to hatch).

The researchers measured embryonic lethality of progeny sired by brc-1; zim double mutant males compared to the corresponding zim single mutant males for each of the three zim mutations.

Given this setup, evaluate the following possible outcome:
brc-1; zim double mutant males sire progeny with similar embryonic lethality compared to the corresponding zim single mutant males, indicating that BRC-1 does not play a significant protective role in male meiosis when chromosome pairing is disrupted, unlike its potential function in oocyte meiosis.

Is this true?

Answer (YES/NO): NO